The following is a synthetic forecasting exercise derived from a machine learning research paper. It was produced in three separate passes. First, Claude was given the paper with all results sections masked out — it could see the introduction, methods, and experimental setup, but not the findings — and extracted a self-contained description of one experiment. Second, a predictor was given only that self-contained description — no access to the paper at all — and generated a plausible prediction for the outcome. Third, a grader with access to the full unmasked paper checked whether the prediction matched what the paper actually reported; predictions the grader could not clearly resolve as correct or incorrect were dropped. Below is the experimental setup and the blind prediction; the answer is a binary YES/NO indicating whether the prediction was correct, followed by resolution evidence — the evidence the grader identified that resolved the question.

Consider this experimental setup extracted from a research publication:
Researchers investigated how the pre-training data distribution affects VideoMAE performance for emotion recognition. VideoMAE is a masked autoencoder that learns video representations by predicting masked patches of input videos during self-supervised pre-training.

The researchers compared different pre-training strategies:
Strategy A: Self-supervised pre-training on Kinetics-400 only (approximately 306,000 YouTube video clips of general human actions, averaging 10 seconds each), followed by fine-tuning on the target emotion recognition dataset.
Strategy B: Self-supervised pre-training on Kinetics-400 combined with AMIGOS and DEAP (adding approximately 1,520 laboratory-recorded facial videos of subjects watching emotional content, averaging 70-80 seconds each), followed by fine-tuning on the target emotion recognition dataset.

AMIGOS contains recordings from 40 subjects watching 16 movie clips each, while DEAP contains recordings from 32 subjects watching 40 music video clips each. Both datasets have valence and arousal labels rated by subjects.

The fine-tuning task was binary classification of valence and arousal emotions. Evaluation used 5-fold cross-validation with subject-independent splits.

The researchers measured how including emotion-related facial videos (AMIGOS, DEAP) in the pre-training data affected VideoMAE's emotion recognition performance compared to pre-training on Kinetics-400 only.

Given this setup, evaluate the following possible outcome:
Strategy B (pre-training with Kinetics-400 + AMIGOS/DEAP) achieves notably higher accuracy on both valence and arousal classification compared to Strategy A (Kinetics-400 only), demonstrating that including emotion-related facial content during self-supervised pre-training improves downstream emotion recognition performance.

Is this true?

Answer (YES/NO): NO